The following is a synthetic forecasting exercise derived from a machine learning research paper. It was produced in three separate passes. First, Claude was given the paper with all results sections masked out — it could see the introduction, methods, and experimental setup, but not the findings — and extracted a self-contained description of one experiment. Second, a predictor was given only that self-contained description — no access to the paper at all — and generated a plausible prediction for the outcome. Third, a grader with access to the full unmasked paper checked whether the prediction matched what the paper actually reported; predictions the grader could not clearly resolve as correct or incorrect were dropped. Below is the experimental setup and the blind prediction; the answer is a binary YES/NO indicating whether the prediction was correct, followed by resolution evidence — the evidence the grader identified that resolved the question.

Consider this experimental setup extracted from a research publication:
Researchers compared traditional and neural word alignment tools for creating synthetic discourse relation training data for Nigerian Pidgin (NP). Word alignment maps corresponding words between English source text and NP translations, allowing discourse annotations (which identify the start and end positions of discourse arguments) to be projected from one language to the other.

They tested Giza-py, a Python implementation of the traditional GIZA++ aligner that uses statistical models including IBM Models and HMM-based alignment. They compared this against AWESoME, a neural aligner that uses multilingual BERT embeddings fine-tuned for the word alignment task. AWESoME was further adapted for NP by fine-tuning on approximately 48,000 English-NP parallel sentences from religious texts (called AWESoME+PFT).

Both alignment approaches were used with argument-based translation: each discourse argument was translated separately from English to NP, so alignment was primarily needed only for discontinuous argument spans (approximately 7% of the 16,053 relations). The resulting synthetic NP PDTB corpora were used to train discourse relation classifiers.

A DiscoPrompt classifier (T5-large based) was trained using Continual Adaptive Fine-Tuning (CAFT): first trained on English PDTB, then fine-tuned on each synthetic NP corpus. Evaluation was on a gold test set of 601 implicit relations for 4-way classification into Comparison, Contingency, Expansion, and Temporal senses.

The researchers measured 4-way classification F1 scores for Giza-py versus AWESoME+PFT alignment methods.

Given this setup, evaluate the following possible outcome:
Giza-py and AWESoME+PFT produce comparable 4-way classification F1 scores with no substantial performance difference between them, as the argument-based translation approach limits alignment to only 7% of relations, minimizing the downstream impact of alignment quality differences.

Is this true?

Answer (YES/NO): NO